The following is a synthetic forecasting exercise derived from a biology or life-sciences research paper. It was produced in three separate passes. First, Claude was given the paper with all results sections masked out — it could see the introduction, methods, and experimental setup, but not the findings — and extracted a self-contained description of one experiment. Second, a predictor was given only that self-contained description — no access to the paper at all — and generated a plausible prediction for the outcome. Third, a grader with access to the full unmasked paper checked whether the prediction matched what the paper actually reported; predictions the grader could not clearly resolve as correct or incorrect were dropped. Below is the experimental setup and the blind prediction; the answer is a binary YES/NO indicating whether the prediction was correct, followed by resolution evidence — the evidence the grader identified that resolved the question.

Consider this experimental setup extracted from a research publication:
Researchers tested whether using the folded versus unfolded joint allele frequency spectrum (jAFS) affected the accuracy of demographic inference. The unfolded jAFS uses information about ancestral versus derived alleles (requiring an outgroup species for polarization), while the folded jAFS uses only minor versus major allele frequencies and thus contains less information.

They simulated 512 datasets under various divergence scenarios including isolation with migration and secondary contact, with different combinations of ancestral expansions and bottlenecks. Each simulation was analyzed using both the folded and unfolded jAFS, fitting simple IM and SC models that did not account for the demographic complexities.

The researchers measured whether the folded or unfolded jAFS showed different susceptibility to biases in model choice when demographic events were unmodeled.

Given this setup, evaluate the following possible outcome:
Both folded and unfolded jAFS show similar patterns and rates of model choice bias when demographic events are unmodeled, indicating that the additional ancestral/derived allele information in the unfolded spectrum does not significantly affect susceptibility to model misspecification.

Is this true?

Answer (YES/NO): NO